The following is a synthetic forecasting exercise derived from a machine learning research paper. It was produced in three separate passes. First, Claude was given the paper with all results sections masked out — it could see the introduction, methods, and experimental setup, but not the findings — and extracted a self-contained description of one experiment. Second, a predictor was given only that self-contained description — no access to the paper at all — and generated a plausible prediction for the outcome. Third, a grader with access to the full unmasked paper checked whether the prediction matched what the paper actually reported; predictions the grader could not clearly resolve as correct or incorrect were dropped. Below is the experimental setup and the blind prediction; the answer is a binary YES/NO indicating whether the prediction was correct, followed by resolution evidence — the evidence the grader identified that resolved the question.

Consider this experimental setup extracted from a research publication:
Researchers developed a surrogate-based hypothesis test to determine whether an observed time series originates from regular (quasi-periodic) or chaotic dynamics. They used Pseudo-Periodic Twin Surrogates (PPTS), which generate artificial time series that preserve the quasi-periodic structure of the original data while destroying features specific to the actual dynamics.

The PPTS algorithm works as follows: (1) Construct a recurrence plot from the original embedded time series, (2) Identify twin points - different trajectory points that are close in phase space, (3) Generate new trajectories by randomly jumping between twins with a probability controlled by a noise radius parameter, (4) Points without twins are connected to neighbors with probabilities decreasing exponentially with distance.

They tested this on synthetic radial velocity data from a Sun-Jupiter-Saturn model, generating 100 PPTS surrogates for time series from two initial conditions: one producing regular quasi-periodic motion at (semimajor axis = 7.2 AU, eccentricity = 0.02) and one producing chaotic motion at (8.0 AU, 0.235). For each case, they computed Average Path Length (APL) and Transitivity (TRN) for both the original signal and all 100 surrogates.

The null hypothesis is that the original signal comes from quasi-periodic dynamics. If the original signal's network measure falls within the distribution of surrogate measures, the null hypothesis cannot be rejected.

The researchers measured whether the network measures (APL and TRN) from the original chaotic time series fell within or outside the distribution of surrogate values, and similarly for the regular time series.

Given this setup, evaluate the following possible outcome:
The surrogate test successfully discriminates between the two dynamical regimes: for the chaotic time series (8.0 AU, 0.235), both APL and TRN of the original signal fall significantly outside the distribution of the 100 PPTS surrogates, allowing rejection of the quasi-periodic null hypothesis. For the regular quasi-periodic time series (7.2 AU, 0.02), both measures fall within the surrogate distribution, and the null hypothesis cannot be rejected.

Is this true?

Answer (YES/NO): YES